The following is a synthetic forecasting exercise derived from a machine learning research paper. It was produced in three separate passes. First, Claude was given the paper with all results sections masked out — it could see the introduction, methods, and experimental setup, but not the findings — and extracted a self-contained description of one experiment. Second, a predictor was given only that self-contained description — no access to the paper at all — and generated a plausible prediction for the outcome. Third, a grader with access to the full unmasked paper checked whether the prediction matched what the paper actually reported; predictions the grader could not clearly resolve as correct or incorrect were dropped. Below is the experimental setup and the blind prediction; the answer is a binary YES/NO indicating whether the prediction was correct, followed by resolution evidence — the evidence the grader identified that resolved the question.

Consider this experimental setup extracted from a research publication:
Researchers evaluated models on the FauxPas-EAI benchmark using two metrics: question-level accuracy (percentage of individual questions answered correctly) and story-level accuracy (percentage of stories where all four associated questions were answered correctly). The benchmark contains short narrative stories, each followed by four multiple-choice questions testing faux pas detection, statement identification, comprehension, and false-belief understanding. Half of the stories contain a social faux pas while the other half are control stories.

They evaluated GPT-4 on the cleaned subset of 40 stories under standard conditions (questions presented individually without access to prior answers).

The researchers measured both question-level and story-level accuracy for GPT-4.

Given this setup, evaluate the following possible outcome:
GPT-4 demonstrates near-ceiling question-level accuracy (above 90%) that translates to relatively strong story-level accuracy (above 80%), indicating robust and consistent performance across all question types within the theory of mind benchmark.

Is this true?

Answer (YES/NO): NO